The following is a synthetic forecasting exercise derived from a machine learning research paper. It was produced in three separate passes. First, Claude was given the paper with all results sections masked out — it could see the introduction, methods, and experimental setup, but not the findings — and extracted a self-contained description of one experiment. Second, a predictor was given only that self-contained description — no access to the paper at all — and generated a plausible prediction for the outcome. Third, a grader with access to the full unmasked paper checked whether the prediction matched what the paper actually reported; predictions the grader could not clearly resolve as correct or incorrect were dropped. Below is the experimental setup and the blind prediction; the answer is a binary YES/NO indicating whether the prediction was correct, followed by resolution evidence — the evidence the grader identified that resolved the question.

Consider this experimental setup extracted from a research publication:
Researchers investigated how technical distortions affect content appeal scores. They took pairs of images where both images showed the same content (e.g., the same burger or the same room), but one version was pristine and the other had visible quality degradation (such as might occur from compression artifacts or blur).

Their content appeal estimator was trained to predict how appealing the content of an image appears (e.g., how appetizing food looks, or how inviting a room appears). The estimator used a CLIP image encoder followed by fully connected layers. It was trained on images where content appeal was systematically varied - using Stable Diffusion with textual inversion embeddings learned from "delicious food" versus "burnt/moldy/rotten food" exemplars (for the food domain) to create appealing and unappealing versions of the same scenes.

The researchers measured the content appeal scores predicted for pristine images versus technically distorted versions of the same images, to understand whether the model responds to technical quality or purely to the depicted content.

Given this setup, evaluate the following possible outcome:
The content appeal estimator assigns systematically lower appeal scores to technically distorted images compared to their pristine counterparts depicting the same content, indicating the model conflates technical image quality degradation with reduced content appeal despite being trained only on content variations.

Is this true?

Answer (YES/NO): NO